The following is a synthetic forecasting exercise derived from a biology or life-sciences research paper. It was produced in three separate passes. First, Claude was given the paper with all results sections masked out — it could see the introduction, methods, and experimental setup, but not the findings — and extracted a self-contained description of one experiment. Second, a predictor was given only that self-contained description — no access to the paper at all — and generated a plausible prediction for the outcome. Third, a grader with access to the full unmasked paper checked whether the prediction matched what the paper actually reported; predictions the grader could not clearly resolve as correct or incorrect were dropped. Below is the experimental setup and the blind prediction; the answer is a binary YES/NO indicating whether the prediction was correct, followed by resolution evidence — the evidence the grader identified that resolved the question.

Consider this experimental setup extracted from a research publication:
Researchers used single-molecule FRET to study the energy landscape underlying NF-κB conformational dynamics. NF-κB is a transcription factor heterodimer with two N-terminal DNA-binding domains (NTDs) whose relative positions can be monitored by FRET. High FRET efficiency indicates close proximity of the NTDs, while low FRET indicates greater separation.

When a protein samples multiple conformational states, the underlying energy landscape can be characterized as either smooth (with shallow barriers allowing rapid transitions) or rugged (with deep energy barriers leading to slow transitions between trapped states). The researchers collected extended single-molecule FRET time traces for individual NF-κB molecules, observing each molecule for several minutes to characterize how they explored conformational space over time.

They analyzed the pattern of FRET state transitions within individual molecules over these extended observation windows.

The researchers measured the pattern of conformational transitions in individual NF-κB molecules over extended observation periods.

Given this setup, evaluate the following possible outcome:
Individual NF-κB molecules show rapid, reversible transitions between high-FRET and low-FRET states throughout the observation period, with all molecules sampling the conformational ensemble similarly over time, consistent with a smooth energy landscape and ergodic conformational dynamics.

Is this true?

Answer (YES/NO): NO